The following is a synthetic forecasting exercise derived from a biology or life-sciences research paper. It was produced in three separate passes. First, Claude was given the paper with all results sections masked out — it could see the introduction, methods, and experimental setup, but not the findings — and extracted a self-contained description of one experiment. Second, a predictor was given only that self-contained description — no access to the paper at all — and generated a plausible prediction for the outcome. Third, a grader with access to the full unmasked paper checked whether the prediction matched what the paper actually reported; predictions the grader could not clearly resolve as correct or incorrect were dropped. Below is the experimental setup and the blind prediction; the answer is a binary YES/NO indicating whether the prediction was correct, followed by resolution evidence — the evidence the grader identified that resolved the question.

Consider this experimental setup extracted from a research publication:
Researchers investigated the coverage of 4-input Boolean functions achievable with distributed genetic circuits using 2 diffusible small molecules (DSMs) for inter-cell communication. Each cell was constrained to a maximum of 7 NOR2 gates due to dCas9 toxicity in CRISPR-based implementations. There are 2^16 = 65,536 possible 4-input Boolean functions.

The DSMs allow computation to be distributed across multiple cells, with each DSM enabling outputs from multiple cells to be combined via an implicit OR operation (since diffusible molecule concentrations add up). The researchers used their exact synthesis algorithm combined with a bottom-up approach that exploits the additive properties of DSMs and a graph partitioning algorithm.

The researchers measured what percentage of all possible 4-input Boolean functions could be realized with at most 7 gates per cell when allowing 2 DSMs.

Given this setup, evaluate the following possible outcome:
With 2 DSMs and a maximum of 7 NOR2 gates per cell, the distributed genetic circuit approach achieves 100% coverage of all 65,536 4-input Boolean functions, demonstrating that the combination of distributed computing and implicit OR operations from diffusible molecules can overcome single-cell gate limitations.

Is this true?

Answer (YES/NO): NO